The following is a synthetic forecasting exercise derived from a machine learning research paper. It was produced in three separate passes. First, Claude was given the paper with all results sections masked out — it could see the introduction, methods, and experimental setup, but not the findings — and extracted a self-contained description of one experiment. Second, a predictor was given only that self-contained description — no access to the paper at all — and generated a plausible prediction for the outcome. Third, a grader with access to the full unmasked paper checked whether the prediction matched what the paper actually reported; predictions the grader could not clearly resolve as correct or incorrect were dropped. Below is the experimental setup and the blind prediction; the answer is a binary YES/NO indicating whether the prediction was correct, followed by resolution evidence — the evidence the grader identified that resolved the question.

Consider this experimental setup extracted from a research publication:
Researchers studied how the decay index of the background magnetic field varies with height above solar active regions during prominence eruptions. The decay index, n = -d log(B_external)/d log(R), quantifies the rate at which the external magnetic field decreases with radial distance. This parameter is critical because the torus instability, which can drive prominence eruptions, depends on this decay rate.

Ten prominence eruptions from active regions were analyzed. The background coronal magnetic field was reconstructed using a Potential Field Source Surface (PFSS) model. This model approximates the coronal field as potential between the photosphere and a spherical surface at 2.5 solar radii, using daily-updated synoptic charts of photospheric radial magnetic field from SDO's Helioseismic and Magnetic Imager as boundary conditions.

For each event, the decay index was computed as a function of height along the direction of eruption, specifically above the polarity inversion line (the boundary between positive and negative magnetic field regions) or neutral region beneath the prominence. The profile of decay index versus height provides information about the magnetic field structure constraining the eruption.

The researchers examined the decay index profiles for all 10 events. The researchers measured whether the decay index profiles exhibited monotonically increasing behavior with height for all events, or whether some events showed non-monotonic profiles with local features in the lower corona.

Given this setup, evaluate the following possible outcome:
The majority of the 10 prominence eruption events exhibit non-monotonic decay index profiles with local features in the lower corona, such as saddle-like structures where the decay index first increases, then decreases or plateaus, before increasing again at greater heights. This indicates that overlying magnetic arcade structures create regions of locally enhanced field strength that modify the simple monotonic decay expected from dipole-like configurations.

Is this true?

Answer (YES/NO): YES